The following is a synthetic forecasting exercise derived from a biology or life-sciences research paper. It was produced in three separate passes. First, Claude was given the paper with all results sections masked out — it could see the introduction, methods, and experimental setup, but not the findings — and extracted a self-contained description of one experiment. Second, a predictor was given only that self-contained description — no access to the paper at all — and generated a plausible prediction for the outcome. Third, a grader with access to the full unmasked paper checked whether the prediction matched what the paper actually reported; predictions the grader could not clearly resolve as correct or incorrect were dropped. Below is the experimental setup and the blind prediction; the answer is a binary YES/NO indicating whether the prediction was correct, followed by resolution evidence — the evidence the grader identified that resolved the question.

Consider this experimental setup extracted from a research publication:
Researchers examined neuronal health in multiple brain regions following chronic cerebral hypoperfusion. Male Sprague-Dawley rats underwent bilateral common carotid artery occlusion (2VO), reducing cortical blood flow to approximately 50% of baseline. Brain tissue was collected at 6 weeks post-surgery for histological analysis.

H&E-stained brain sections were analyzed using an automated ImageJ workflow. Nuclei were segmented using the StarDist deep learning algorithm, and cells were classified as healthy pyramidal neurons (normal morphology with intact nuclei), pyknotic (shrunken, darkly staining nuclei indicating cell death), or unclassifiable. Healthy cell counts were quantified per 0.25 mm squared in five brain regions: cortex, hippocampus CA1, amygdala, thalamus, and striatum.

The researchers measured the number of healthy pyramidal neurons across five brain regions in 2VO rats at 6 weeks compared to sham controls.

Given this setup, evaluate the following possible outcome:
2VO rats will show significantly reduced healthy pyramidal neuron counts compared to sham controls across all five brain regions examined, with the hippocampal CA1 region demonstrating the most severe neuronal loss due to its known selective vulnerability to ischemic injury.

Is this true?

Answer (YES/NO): NO